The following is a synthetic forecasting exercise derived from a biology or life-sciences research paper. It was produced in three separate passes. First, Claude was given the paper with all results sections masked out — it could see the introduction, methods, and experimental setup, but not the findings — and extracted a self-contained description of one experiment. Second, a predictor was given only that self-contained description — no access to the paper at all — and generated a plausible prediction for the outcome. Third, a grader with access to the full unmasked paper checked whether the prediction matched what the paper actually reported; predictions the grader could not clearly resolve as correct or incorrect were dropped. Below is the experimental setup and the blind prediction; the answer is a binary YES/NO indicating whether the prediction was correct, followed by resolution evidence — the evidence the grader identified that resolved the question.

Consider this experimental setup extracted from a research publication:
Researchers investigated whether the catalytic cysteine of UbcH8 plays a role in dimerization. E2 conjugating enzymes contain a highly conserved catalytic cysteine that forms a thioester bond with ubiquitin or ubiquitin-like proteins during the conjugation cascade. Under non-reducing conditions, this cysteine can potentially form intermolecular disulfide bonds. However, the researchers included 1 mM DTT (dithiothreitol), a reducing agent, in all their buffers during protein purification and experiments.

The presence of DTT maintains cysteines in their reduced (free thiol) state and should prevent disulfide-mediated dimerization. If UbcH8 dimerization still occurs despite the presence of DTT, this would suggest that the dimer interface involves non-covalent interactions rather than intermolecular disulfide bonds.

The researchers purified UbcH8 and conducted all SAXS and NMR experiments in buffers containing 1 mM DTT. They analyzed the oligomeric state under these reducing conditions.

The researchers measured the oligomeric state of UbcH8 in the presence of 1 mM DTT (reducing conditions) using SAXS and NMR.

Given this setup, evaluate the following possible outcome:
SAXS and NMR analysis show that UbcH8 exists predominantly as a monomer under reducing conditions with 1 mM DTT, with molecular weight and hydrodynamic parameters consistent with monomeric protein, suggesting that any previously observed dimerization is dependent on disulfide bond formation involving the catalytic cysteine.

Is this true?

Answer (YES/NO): NO